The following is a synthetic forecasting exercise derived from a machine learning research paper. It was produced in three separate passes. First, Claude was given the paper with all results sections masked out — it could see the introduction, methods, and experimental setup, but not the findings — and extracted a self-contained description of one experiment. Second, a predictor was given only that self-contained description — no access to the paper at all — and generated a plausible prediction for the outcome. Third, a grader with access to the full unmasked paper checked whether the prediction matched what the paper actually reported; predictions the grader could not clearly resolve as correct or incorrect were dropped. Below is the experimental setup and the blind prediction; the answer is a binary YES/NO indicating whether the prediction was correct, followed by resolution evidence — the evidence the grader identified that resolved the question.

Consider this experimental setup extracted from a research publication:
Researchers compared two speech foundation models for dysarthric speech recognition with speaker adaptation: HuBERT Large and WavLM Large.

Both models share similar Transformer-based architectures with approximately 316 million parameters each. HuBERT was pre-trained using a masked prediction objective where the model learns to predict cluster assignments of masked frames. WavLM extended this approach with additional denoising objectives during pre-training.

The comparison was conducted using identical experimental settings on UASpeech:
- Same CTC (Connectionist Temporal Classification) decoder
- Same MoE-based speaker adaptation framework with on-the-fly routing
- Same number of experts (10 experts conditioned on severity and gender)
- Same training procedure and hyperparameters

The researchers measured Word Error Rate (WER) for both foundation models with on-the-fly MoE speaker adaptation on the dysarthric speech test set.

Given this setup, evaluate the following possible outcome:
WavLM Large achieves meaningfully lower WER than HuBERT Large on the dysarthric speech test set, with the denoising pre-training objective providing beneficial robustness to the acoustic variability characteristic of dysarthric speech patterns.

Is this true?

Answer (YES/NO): NO